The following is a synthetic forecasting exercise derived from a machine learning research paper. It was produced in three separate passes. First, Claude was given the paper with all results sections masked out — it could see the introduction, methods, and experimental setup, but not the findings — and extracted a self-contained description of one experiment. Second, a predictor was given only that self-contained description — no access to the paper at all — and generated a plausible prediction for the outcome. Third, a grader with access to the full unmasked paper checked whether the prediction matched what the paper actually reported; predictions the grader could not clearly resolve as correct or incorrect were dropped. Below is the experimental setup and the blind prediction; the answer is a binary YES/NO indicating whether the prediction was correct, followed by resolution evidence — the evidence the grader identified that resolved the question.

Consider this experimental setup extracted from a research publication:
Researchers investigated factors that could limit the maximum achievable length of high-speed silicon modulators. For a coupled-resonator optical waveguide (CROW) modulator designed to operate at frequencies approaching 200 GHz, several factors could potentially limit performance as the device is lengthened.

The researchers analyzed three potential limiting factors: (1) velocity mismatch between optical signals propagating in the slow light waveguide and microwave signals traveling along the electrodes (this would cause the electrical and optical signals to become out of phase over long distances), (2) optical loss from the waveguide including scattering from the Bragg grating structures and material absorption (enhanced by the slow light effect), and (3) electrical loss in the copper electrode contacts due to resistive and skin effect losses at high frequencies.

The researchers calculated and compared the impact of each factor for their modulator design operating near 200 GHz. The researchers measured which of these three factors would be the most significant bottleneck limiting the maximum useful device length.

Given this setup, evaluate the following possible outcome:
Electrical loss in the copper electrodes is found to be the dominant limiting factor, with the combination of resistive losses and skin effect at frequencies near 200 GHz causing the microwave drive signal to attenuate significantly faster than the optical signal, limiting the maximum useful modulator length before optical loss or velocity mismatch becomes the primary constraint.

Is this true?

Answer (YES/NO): YES